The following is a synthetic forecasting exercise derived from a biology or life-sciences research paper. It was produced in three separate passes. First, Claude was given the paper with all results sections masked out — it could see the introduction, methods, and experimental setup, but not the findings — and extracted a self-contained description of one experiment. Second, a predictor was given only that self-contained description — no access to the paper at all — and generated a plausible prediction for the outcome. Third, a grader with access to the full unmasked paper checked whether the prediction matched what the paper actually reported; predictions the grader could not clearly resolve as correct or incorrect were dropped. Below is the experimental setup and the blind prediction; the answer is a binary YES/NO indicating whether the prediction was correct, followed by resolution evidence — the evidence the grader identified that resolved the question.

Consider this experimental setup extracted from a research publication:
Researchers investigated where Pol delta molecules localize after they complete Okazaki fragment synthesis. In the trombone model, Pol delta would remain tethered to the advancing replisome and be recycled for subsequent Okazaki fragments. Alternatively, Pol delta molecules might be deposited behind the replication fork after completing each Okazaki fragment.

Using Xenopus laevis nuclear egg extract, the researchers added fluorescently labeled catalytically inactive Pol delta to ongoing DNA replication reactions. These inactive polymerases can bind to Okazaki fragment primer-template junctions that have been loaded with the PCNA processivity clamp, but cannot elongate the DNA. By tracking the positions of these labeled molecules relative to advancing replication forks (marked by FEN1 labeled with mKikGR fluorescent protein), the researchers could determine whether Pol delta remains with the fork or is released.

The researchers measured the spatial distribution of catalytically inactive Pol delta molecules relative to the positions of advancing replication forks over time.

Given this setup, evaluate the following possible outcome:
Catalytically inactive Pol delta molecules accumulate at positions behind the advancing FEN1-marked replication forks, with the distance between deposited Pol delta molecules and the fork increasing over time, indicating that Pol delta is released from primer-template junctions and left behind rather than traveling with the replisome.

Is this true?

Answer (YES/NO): YES